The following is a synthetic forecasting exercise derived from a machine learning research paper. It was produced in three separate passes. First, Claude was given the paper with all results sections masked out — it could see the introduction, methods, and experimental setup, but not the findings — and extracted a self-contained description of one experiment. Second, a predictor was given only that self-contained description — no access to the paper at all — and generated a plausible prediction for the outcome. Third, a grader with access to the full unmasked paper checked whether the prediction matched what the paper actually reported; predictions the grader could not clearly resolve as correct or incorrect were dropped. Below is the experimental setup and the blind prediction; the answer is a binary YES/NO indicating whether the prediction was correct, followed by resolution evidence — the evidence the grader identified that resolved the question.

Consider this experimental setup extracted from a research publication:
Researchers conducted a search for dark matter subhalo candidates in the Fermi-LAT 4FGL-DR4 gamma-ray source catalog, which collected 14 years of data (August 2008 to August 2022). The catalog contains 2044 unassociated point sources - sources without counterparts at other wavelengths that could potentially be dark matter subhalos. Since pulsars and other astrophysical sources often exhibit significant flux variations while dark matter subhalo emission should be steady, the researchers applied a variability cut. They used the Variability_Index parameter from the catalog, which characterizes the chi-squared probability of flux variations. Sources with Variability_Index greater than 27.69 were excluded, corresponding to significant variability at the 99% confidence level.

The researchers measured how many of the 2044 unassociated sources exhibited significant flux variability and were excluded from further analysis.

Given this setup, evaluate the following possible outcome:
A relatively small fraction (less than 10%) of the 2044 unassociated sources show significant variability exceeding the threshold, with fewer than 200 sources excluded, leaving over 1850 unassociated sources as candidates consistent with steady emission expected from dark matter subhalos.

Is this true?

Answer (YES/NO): YES